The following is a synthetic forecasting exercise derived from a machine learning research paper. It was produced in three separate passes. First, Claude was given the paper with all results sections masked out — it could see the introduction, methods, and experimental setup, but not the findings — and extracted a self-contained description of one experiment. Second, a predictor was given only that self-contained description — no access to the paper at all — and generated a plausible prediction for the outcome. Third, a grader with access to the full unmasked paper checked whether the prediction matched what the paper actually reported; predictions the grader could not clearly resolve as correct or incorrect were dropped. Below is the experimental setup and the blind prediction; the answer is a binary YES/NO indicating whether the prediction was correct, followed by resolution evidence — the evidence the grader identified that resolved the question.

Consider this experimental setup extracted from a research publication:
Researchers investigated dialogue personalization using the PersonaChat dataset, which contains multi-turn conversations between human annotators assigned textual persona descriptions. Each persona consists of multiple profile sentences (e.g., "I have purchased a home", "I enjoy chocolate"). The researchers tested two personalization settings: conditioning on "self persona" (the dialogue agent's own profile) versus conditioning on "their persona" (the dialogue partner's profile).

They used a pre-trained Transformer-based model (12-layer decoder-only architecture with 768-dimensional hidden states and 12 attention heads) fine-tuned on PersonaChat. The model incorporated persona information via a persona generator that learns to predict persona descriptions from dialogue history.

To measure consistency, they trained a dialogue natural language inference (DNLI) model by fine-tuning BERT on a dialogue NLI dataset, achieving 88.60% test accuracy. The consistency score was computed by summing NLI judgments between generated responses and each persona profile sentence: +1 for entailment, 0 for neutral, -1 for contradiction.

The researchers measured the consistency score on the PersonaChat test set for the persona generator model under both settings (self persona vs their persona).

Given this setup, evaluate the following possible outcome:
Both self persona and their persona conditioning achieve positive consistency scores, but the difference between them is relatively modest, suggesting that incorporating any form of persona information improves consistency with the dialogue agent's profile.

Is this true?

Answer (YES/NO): YES